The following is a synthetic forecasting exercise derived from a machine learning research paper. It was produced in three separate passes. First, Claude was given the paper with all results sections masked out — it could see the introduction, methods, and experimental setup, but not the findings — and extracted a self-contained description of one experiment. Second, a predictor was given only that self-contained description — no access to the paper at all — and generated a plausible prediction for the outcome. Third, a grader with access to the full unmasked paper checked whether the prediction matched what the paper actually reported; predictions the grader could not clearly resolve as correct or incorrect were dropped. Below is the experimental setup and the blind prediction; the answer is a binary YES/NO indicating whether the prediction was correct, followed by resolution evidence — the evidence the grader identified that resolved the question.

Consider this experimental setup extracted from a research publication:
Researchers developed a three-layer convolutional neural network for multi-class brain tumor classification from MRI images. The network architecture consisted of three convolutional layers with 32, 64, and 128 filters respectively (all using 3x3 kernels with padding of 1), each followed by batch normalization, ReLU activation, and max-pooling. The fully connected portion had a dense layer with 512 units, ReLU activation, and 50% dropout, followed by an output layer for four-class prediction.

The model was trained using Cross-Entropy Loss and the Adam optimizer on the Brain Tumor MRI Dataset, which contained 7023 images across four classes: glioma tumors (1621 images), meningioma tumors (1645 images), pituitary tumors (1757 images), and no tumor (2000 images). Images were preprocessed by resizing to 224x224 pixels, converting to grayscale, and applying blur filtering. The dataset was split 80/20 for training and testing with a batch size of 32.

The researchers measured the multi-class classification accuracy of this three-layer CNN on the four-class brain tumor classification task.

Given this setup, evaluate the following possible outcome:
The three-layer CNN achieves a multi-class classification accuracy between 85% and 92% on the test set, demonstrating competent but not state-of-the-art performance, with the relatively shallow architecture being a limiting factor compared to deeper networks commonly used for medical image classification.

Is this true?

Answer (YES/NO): NO